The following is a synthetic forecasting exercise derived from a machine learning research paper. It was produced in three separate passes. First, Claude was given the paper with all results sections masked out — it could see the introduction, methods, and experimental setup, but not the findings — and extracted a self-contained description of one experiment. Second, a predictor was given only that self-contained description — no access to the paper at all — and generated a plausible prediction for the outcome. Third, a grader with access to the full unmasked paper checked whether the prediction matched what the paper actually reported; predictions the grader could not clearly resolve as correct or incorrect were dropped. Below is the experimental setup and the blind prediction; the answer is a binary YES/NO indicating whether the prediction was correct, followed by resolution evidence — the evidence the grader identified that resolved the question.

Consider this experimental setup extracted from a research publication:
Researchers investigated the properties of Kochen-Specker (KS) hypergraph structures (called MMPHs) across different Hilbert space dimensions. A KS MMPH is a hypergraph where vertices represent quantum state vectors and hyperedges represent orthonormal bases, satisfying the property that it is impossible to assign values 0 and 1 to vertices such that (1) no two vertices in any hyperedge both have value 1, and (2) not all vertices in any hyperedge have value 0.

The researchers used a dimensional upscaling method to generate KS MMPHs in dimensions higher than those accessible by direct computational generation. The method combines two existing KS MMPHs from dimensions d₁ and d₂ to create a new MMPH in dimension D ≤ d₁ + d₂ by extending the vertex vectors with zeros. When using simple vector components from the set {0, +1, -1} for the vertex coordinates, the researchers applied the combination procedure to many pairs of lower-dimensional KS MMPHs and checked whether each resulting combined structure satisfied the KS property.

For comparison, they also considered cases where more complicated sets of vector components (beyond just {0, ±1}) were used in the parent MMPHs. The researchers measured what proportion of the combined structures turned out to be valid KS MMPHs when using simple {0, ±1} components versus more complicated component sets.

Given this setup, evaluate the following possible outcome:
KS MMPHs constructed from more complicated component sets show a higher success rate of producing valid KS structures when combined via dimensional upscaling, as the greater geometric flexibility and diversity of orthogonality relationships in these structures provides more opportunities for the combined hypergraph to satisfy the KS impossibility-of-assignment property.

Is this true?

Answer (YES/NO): NO